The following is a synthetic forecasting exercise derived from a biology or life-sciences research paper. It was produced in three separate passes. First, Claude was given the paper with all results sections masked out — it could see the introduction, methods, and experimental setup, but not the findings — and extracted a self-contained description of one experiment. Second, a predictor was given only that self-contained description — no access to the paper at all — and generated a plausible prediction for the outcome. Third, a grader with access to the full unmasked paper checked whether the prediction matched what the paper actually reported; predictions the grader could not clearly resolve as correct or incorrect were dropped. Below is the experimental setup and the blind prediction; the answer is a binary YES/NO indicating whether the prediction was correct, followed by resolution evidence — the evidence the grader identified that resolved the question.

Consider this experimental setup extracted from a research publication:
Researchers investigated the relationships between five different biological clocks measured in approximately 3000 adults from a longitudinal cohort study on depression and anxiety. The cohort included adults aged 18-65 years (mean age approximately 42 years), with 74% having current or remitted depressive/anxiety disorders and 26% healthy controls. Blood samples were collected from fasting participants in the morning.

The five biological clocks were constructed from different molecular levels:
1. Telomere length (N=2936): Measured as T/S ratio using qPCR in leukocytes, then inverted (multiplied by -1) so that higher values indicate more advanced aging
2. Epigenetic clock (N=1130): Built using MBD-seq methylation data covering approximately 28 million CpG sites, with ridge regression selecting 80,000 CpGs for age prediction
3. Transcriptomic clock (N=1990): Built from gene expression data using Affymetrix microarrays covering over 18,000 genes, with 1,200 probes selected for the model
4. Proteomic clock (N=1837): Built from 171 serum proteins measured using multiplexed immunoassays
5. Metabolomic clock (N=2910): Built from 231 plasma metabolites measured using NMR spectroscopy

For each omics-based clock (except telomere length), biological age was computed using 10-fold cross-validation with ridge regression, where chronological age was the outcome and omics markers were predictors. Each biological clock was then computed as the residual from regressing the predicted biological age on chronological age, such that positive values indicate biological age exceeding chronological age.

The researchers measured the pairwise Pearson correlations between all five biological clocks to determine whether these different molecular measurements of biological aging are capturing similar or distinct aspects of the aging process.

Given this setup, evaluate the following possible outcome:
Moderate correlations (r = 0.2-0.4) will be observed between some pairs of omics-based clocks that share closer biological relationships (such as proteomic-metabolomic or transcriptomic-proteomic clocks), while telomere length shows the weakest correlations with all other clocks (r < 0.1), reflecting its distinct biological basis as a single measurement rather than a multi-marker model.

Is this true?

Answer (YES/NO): NO